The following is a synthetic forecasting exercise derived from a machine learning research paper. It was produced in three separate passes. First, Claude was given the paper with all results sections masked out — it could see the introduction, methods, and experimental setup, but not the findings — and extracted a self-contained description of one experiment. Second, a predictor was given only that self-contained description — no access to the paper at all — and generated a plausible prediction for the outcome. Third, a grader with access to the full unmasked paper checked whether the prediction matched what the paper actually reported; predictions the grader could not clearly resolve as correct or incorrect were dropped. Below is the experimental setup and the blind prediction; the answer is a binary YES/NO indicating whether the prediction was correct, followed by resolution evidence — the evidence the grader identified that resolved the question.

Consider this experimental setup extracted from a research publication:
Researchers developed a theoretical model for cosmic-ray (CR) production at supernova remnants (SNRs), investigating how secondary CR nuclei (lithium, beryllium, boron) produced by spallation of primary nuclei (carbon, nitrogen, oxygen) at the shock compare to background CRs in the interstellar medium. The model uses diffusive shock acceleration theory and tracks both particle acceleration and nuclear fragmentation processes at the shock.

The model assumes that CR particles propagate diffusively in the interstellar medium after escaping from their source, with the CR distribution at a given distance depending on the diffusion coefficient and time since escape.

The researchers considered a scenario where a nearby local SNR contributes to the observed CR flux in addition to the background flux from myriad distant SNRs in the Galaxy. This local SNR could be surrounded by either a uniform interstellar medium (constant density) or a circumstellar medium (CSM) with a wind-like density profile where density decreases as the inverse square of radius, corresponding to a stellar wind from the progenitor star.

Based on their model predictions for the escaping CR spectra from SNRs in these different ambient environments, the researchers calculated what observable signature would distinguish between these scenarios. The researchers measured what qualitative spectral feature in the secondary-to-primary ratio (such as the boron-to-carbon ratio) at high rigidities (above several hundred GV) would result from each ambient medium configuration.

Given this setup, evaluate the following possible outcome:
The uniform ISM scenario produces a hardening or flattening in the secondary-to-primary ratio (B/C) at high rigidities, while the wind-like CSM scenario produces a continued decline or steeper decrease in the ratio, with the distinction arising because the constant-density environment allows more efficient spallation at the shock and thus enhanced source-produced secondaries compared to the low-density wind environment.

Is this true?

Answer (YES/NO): NO